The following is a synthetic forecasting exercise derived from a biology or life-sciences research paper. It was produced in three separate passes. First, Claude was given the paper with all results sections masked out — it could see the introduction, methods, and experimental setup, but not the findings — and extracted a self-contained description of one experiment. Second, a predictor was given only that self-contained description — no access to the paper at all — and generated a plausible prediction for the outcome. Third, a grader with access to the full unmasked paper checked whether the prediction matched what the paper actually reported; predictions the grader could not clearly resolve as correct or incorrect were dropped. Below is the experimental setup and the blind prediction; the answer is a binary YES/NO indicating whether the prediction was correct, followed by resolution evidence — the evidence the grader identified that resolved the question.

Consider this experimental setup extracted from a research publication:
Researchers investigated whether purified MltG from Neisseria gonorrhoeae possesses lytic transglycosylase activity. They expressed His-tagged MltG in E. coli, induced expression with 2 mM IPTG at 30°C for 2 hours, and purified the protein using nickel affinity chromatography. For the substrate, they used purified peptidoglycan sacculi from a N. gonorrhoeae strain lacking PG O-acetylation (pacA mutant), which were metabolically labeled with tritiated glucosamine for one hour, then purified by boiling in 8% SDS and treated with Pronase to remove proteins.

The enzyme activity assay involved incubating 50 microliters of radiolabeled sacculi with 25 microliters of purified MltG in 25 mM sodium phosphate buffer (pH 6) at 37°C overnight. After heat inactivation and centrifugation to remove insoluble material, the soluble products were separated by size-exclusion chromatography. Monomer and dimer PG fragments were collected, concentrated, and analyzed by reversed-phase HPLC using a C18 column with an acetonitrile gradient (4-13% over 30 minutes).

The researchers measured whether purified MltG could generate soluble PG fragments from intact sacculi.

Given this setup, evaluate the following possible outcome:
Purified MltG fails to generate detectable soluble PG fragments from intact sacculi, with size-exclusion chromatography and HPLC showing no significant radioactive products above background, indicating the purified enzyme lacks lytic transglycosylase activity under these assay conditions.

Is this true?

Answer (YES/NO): NO